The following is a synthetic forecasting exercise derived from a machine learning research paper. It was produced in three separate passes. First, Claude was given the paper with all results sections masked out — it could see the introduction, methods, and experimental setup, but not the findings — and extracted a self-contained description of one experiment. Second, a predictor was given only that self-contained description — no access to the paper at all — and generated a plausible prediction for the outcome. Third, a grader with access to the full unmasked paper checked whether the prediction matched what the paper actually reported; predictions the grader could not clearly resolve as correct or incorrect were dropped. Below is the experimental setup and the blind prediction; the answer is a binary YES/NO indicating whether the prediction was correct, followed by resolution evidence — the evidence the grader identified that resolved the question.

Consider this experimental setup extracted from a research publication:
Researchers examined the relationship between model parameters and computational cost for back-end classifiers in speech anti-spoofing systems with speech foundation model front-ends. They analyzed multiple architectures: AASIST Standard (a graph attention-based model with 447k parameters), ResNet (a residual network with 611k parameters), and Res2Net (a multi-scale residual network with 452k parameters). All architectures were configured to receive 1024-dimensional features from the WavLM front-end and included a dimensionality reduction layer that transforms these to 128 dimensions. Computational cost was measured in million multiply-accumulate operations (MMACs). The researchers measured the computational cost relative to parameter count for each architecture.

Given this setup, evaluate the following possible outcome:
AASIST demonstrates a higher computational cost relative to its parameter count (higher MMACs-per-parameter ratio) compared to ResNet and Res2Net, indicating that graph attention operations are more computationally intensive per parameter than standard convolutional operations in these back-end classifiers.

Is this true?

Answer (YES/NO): YES